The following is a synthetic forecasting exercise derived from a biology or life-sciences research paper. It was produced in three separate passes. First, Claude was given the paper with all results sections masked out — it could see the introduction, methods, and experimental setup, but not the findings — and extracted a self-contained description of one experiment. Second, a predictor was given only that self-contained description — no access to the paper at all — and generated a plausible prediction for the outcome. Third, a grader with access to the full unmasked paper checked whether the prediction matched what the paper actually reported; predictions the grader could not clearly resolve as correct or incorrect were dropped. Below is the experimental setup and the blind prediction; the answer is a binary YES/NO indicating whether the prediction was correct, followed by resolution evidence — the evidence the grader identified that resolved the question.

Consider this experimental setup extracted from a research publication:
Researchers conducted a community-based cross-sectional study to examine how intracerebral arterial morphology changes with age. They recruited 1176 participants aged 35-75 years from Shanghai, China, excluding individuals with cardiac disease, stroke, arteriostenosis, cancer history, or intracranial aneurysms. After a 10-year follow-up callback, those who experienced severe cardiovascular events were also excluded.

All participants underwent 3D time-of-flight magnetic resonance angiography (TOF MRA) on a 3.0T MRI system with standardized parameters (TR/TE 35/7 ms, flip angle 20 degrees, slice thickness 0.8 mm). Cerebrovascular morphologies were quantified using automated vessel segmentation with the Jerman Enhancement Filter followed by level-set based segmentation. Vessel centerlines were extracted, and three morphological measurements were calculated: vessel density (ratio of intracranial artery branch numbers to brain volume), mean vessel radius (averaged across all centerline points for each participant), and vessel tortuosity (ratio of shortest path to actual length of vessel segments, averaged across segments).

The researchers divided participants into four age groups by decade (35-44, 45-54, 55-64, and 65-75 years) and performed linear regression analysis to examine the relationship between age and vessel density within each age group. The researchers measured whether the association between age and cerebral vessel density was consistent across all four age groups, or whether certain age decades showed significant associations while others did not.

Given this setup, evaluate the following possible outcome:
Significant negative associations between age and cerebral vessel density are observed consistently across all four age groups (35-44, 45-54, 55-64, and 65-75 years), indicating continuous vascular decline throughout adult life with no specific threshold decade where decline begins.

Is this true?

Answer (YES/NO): NO